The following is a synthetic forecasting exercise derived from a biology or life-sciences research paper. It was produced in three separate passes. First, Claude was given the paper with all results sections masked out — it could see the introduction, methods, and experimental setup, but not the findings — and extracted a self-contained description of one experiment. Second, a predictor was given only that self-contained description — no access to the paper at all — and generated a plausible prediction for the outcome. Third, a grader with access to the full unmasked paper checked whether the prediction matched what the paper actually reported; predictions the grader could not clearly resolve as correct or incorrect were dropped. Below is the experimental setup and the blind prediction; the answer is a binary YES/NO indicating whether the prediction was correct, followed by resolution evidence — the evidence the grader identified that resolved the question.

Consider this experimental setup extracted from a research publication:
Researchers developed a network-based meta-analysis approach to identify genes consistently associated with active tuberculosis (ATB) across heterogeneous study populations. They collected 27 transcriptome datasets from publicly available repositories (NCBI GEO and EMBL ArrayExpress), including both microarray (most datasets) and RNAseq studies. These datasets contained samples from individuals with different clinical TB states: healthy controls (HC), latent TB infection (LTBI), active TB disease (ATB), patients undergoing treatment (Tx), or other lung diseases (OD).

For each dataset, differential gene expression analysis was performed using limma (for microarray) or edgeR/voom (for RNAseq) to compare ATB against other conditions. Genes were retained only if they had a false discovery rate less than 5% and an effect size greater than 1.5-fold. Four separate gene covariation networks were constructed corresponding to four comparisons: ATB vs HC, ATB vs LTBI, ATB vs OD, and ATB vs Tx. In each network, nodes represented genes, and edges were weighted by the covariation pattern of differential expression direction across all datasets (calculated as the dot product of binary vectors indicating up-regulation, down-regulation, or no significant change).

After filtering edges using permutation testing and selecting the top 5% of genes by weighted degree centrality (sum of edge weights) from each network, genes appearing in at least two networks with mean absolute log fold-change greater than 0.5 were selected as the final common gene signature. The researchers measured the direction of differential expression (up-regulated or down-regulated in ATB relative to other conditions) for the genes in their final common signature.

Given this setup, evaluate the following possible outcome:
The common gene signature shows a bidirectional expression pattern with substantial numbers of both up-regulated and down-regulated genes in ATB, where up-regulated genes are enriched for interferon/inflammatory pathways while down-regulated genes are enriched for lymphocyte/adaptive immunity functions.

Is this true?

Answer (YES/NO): NO